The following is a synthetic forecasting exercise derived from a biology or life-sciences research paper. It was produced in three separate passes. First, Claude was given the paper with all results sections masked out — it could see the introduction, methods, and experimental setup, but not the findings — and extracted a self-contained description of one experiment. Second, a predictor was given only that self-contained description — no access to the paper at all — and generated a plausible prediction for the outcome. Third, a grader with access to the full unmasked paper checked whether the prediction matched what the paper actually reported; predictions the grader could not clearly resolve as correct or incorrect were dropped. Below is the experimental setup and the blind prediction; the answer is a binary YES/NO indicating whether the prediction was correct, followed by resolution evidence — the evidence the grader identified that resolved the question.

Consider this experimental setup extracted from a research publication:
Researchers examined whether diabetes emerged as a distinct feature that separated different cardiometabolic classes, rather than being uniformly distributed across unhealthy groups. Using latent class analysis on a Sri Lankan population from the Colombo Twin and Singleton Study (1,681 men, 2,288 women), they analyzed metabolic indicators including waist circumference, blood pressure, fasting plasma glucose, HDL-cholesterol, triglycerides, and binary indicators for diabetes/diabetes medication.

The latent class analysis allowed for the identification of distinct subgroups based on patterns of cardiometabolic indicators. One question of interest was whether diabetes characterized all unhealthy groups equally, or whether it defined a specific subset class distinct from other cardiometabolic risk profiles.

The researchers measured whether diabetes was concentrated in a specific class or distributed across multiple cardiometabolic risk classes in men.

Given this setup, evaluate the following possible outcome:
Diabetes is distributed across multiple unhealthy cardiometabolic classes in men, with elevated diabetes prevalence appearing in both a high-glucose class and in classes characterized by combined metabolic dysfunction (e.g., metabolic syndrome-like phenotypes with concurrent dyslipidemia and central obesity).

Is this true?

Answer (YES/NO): NO